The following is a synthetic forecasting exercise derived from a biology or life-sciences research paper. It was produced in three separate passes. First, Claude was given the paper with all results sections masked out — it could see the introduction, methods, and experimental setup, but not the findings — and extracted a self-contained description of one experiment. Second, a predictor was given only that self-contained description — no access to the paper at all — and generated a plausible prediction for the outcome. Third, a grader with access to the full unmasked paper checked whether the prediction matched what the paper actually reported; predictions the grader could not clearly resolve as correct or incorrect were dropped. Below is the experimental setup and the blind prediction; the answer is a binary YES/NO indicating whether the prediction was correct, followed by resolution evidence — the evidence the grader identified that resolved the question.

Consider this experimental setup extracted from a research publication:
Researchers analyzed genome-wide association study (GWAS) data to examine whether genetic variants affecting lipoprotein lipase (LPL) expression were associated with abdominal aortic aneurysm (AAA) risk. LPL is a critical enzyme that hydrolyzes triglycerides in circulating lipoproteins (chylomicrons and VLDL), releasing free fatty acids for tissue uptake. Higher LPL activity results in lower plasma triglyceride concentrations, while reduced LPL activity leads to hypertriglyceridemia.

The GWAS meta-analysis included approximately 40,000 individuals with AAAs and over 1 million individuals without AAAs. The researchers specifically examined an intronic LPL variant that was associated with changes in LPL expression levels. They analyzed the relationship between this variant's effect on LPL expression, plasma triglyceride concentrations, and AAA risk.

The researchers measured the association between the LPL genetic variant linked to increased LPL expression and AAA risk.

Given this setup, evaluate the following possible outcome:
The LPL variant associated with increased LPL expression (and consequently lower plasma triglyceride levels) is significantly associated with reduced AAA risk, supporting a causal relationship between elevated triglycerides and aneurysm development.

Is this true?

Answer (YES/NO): YES